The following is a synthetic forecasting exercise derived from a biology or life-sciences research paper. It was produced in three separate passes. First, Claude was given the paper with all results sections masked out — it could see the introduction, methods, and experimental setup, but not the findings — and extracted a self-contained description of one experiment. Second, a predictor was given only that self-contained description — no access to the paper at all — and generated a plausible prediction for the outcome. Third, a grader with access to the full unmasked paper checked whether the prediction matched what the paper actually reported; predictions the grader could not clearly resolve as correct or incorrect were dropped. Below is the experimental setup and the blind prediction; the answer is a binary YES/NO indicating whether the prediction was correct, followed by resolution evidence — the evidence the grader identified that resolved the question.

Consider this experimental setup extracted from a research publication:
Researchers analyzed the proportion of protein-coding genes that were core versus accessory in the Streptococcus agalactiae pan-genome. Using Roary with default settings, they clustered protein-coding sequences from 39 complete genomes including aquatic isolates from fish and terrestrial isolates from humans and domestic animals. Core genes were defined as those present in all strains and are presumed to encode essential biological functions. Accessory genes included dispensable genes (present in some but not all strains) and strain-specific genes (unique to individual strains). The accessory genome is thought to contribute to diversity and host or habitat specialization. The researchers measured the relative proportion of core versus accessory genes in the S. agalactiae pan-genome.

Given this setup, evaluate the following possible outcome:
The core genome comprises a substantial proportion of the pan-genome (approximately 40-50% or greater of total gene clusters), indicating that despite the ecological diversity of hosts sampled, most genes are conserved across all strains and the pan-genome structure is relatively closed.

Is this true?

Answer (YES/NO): NO